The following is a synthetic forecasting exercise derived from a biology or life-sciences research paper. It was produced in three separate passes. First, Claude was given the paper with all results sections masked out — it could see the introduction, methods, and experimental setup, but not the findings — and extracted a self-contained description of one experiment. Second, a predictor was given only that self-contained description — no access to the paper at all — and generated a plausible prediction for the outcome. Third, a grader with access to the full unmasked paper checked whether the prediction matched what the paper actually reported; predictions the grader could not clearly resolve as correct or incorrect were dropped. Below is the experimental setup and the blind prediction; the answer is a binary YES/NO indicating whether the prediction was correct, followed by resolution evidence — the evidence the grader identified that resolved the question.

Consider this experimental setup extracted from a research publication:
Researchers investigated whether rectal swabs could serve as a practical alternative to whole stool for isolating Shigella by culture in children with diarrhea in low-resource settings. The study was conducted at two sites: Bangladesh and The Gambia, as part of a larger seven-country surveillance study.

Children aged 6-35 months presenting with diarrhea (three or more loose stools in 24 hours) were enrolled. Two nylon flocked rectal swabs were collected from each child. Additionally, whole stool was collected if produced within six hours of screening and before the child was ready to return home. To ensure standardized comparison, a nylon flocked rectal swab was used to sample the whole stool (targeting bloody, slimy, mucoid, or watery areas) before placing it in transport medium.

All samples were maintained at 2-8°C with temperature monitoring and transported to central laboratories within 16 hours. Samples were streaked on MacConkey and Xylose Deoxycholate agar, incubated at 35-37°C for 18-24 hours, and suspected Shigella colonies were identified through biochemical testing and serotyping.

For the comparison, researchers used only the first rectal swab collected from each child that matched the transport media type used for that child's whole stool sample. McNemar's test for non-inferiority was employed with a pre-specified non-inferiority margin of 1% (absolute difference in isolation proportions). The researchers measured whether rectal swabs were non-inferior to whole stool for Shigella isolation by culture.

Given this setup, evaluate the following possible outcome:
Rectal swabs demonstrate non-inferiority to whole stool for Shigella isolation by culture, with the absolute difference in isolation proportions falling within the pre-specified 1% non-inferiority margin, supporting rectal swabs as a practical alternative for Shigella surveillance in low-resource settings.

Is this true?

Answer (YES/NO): YES